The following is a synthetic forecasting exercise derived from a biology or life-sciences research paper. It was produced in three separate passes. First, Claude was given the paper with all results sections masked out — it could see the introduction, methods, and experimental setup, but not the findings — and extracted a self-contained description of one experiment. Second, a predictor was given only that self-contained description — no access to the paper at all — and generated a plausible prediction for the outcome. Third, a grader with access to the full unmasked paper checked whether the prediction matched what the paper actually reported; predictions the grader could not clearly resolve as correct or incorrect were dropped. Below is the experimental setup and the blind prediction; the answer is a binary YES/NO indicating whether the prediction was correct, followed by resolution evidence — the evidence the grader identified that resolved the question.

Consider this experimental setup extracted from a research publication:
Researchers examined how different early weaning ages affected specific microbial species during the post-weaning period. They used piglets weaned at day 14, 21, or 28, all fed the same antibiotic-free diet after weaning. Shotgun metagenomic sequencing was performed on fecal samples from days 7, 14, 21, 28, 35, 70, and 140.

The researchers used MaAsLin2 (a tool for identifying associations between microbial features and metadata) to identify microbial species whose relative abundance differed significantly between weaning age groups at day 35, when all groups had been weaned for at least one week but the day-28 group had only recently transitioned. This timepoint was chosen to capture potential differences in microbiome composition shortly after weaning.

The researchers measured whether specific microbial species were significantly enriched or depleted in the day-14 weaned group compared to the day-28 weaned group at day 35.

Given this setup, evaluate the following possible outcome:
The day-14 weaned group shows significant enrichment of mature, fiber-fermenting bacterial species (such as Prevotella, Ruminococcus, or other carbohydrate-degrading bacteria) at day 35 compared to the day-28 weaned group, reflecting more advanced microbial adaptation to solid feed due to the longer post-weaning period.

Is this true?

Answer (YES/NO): NO